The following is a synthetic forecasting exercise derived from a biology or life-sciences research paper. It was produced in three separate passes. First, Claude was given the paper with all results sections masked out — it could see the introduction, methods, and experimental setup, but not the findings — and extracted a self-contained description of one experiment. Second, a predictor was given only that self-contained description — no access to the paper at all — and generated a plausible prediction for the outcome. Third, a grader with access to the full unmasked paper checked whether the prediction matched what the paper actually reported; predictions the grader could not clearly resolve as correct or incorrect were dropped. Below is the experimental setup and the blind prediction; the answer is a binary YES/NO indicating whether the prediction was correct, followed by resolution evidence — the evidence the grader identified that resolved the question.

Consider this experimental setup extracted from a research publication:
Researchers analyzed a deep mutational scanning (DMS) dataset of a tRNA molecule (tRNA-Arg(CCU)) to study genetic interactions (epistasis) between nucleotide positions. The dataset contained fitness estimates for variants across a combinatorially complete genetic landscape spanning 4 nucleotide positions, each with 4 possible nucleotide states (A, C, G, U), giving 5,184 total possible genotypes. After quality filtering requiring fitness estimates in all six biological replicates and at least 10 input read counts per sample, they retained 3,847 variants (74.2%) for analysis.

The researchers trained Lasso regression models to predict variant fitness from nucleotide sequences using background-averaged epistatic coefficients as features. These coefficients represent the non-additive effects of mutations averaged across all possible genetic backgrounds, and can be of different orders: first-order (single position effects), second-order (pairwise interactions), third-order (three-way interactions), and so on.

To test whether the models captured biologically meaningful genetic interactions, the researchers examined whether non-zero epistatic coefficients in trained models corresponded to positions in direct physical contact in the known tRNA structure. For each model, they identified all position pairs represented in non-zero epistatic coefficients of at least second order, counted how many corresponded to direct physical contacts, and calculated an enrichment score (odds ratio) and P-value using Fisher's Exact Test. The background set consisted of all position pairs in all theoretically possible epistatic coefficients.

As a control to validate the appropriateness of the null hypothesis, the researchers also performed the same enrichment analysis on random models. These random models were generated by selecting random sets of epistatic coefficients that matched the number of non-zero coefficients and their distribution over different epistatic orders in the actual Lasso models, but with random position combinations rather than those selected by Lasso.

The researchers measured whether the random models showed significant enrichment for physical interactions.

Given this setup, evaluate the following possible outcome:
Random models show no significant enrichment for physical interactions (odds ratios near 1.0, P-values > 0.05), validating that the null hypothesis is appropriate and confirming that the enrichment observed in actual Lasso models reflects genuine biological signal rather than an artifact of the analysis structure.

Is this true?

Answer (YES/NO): YES